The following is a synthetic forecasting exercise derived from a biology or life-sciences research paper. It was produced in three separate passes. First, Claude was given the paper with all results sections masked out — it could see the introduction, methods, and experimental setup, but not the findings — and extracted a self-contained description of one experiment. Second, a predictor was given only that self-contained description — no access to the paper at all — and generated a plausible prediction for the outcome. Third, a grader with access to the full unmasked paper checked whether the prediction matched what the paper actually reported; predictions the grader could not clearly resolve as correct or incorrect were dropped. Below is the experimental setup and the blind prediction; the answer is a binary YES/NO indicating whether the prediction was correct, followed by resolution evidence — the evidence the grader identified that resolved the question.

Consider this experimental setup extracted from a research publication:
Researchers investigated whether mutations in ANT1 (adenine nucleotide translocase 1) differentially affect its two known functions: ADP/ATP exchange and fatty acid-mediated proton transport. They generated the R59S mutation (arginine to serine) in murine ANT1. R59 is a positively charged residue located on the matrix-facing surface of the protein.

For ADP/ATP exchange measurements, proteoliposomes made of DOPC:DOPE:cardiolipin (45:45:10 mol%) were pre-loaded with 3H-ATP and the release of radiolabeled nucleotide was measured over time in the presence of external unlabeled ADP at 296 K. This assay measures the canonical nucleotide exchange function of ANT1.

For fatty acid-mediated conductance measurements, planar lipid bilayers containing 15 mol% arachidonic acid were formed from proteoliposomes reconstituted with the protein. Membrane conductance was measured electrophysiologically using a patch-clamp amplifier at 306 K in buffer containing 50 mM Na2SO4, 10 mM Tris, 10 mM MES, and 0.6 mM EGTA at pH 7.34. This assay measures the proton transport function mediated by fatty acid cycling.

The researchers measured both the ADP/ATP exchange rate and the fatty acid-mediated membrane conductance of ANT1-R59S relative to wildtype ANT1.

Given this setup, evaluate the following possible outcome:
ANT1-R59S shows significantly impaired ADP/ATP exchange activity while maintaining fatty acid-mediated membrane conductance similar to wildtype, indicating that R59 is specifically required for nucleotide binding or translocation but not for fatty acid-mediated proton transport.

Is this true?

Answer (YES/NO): NO